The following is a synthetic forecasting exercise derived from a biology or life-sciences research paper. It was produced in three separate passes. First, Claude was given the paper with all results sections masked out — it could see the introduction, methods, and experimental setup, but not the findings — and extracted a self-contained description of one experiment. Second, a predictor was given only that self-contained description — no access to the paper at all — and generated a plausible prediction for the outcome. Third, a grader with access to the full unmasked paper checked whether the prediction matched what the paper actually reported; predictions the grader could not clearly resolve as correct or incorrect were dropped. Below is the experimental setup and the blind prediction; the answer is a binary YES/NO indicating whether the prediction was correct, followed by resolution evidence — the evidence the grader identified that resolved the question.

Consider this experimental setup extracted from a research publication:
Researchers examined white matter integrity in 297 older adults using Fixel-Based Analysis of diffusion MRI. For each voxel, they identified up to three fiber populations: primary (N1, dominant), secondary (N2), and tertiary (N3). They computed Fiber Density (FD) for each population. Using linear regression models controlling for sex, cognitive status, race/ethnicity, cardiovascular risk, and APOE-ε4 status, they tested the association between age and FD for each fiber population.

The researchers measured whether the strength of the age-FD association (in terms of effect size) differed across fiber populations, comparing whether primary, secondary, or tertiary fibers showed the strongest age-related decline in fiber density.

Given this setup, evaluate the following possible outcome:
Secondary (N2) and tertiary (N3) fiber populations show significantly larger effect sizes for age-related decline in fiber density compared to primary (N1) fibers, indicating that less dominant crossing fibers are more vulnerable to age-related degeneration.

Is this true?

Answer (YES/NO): YES